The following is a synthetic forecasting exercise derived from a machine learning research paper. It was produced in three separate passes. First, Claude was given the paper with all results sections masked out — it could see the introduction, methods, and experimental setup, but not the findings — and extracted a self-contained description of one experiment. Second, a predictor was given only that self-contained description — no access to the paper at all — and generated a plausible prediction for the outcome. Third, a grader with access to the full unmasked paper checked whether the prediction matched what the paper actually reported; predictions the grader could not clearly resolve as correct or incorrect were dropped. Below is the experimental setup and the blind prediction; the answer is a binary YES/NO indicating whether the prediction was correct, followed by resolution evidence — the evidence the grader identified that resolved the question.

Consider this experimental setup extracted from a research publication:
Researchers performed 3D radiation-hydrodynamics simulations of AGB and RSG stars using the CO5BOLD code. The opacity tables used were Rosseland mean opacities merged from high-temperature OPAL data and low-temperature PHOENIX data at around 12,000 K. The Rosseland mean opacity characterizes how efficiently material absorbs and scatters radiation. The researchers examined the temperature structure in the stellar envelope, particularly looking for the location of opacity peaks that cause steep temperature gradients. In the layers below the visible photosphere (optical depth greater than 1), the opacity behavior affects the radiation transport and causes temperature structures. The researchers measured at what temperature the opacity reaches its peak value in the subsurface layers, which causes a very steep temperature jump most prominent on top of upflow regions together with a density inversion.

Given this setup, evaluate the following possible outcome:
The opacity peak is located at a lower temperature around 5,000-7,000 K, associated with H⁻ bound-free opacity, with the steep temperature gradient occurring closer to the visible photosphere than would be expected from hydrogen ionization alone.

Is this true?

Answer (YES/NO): NO